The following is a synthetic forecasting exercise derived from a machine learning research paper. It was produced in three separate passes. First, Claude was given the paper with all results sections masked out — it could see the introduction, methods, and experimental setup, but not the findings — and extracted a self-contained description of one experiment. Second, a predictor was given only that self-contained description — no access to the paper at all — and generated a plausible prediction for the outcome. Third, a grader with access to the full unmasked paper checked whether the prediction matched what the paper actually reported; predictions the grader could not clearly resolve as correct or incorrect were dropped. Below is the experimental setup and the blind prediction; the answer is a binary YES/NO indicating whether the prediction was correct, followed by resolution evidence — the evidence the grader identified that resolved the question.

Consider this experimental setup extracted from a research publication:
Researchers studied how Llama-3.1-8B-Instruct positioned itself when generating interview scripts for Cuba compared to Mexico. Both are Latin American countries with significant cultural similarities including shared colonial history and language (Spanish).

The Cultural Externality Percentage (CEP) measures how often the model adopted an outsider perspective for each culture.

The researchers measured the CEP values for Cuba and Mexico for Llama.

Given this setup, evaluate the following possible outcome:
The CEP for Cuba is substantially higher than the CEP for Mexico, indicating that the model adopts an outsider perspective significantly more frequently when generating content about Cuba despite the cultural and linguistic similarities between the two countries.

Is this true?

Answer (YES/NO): NO